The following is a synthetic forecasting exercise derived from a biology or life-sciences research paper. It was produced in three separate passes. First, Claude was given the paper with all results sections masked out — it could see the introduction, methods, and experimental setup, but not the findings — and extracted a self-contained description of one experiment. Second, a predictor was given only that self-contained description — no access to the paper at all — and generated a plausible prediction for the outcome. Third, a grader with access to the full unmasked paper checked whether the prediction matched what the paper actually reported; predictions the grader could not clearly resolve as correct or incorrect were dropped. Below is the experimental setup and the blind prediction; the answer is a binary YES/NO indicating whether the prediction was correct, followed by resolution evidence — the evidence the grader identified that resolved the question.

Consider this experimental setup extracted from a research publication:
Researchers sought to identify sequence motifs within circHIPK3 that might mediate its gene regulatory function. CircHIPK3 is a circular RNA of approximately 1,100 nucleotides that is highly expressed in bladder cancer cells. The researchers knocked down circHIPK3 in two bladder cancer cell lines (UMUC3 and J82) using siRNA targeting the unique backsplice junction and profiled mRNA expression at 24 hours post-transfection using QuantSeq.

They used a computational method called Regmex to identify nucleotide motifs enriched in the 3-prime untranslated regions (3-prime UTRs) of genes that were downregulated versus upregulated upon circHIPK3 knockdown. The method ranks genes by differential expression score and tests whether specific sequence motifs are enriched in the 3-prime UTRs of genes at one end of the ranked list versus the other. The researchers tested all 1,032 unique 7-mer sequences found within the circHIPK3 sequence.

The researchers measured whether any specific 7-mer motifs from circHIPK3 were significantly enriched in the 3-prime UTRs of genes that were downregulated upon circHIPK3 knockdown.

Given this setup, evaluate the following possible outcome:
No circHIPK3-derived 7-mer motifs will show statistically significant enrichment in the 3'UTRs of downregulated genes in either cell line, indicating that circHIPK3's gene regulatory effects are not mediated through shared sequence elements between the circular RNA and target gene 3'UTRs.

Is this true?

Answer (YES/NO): NO